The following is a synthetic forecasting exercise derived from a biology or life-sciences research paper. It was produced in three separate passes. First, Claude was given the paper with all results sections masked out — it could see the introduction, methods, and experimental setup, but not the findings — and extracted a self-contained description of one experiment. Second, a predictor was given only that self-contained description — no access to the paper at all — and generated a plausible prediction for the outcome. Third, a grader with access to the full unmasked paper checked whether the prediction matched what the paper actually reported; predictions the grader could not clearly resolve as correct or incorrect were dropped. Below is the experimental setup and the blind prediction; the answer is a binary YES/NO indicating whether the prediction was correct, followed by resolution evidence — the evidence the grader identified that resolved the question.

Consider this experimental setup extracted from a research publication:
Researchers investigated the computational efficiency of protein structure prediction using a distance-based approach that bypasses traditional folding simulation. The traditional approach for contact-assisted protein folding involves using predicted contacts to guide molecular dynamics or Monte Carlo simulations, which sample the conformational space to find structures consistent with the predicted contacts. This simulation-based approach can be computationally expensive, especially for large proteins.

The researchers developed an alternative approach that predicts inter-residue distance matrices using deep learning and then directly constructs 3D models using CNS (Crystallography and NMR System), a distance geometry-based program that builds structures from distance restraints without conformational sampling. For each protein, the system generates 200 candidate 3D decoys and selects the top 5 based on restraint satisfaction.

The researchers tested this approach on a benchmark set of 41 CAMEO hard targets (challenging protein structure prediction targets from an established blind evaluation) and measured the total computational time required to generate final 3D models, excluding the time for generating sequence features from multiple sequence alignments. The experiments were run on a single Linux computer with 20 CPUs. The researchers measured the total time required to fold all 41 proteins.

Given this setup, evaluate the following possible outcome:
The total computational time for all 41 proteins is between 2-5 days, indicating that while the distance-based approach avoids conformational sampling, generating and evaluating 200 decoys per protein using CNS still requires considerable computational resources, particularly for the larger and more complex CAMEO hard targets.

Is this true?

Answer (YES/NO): NO